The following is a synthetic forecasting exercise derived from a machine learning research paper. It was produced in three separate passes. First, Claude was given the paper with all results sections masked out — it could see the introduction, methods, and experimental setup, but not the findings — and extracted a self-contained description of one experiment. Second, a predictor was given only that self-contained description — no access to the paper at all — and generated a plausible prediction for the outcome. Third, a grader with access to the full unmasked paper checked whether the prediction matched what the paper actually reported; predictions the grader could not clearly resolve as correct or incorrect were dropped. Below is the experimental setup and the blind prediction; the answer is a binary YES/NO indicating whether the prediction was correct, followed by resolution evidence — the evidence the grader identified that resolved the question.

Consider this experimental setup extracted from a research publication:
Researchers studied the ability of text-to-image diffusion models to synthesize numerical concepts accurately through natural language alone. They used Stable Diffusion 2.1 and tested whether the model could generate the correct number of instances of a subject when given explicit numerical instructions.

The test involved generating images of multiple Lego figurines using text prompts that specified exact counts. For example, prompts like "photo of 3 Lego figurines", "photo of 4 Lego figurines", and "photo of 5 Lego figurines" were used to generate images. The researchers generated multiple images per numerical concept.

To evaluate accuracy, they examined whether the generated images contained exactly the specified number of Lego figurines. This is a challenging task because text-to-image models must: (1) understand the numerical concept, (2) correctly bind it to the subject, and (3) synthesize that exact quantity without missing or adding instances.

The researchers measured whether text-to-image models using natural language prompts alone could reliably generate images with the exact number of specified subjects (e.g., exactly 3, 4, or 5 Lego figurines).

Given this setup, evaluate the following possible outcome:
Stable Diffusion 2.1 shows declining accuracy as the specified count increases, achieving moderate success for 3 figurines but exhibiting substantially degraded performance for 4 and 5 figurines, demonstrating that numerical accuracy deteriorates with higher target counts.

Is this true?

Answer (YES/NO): YES